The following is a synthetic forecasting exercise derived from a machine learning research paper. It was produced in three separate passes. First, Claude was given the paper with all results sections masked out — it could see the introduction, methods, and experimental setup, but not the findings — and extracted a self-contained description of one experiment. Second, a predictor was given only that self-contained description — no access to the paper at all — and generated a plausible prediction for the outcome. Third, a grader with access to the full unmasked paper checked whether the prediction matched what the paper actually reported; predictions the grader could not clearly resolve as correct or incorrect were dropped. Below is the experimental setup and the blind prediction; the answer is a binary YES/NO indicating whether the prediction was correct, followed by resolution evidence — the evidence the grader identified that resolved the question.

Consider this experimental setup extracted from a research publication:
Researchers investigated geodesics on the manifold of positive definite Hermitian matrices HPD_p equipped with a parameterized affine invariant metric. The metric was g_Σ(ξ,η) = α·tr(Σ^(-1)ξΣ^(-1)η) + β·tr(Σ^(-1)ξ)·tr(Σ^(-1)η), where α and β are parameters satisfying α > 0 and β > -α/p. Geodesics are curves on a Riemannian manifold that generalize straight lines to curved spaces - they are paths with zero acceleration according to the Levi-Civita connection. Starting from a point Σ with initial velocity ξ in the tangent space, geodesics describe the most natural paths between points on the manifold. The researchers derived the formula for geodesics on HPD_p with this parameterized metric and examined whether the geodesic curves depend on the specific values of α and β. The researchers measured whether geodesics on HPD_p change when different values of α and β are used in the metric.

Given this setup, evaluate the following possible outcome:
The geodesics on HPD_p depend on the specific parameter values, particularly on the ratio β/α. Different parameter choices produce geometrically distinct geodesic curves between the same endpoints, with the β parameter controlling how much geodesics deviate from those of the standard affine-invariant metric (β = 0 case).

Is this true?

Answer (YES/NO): NO